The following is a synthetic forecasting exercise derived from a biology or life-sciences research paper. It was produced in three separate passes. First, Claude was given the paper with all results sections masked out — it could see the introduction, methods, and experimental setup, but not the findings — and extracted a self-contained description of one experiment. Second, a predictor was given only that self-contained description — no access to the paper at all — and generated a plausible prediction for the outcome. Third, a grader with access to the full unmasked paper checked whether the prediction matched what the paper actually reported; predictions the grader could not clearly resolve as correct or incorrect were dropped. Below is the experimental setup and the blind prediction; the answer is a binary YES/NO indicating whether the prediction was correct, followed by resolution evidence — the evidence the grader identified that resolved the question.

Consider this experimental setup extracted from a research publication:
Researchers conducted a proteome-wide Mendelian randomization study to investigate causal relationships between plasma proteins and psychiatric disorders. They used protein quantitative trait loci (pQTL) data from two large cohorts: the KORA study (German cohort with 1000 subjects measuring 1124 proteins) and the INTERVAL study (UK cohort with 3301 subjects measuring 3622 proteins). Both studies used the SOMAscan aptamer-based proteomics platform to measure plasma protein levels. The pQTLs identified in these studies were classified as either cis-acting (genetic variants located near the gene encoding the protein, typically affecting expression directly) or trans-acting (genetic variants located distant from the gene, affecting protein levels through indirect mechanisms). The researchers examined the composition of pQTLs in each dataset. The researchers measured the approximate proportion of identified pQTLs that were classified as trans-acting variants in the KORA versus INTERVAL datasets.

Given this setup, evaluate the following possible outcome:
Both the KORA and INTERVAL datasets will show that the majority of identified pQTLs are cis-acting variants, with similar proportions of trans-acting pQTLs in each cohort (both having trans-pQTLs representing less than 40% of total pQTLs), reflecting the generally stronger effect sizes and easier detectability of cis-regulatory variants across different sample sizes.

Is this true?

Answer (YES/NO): NO